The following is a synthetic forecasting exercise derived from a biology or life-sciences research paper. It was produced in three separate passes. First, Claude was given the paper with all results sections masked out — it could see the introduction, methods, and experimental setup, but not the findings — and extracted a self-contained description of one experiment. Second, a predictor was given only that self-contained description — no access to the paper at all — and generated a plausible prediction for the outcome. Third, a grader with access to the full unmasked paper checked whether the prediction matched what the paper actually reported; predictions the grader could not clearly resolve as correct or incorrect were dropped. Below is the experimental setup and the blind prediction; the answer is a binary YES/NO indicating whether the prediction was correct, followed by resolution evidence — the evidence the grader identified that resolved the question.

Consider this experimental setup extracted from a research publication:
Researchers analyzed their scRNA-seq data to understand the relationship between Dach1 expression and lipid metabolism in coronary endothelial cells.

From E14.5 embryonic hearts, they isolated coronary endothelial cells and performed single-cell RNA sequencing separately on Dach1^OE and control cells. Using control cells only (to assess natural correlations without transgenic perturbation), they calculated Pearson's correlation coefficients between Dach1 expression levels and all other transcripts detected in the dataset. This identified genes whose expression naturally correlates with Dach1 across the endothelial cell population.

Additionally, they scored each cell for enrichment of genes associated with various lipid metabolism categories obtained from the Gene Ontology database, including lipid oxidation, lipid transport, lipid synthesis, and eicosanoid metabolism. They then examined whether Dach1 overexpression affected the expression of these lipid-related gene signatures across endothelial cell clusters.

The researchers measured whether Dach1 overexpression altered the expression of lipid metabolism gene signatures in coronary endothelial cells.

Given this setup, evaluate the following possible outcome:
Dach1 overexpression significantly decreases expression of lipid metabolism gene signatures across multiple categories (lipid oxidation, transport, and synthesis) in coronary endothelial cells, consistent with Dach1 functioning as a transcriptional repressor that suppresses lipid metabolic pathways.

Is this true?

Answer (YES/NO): NO